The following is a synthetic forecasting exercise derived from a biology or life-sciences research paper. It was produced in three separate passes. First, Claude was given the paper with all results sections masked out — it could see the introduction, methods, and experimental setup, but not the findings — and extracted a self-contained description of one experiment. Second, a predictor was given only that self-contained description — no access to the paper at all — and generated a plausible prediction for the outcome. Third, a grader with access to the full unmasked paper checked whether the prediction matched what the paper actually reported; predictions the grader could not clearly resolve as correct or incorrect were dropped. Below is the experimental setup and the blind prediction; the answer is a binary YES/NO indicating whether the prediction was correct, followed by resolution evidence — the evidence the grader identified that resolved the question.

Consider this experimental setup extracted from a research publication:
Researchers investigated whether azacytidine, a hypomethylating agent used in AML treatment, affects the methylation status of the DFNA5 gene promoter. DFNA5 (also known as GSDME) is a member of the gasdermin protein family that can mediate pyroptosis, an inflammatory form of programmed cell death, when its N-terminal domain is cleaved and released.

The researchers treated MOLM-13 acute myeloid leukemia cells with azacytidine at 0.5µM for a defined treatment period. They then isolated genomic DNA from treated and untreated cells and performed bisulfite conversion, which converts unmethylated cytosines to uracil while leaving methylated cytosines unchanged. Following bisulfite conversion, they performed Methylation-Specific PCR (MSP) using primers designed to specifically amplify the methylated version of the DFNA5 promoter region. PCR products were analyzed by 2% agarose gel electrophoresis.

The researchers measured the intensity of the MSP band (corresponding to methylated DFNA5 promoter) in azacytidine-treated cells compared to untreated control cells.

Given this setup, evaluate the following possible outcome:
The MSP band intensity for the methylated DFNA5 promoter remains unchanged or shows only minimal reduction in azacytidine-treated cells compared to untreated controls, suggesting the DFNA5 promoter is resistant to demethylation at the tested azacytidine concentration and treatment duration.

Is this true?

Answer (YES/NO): NO